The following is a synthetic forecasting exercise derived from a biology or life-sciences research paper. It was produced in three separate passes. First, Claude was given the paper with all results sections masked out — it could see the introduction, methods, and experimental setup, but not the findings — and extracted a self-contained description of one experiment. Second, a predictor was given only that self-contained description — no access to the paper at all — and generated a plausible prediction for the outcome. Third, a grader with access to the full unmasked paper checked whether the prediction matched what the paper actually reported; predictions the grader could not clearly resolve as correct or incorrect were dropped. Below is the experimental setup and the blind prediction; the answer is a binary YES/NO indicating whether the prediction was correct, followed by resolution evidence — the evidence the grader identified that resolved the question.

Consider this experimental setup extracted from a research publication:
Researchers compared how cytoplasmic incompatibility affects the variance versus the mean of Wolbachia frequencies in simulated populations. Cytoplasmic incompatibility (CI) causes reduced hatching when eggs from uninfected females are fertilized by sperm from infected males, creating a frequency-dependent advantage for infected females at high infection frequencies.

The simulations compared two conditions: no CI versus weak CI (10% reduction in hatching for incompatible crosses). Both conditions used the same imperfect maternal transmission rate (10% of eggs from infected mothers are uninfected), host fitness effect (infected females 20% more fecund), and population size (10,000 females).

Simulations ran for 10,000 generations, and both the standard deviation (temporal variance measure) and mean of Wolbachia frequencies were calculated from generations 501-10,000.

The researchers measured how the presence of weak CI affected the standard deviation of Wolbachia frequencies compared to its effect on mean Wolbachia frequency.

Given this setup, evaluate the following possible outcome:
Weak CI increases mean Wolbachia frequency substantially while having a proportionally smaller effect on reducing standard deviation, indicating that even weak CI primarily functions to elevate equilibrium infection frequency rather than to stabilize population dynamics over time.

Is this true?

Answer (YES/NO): NO